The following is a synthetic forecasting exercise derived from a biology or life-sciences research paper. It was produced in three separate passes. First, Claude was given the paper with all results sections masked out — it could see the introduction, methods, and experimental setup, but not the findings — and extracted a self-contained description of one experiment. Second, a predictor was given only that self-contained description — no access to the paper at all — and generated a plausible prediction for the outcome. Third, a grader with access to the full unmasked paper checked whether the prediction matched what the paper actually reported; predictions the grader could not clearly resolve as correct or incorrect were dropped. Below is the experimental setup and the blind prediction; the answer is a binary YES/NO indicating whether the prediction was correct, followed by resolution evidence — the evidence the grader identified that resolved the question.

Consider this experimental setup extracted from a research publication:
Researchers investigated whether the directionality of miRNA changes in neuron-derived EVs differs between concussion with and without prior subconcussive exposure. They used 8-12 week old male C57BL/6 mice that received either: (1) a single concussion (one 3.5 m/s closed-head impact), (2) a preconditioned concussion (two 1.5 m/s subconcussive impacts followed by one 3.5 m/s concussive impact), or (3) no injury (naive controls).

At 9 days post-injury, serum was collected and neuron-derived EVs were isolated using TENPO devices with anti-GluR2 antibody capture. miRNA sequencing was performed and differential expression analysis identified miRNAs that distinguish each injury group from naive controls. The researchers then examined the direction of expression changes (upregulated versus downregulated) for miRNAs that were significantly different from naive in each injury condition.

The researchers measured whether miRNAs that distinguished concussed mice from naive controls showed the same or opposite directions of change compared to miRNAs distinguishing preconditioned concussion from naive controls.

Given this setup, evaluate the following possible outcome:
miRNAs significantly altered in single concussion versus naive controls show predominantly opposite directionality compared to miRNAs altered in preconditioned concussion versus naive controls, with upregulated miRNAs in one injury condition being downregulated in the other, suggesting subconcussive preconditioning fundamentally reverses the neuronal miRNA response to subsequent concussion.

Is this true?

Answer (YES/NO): NO